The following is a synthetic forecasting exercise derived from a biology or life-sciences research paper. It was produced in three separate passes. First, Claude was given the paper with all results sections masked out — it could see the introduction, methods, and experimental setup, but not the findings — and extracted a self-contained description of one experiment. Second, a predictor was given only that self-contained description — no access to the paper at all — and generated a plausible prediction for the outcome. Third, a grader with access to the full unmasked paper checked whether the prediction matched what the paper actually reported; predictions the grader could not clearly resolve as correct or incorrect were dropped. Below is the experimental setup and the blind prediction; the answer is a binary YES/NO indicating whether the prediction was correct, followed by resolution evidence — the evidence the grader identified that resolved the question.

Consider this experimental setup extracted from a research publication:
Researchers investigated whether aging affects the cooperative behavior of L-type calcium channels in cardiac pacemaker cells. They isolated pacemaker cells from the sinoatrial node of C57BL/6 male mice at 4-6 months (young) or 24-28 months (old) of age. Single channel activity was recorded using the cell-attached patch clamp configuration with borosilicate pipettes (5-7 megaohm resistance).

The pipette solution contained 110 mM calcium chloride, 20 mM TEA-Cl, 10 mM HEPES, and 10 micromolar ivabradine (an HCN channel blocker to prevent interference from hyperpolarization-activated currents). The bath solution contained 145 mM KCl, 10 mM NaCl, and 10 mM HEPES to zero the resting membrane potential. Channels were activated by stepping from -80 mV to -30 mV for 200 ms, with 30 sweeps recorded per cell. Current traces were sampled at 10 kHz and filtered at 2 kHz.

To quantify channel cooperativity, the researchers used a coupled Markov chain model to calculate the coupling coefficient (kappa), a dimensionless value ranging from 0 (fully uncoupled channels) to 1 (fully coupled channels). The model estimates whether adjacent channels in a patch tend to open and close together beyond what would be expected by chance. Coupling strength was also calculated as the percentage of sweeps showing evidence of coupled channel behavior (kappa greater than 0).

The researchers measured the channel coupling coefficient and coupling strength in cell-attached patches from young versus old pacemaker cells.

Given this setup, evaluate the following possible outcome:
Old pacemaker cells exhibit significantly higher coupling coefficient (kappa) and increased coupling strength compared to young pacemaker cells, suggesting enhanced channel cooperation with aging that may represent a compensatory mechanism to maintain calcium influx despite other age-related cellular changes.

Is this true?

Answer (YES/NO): NO